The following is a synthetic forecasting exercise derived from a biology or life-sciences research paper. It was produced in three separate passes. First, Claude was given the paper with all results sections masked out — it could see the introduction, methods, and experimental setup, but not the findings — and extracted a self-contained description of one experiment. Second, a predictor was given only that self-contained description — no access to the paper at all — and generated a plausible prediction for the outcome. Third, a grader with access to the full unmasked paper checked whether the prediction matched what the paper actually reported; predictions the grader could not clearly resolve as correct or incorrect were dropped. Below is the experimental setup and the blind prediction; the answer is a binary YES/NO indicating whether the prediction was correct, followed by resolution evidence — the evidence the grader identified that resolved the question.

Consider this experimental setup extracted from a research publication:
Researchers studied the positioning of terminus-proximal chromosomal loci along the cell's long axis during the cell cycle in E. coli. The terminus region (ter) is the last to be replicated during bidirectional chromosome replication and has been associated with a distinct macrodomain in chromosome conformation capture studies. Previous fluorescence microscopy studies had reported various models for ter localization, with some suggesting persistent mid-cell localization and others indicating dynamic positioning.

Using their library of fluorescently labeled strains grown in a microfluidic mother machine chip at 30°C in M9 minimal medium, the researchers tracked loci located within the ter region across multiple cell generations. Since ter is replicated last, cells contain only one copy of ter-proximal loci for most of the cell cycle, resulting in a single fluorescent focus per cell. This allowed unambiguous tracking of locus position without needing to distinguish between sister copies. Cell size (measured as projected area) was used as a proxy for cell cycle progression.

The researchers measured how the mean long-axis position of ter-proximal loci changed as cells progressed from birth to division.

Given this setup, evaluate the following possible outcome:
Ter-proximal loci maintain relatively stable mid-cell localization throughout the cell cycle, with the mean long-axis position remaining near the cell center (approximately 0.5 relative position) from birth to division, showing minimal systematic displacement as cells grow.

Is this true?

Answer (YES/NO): NO